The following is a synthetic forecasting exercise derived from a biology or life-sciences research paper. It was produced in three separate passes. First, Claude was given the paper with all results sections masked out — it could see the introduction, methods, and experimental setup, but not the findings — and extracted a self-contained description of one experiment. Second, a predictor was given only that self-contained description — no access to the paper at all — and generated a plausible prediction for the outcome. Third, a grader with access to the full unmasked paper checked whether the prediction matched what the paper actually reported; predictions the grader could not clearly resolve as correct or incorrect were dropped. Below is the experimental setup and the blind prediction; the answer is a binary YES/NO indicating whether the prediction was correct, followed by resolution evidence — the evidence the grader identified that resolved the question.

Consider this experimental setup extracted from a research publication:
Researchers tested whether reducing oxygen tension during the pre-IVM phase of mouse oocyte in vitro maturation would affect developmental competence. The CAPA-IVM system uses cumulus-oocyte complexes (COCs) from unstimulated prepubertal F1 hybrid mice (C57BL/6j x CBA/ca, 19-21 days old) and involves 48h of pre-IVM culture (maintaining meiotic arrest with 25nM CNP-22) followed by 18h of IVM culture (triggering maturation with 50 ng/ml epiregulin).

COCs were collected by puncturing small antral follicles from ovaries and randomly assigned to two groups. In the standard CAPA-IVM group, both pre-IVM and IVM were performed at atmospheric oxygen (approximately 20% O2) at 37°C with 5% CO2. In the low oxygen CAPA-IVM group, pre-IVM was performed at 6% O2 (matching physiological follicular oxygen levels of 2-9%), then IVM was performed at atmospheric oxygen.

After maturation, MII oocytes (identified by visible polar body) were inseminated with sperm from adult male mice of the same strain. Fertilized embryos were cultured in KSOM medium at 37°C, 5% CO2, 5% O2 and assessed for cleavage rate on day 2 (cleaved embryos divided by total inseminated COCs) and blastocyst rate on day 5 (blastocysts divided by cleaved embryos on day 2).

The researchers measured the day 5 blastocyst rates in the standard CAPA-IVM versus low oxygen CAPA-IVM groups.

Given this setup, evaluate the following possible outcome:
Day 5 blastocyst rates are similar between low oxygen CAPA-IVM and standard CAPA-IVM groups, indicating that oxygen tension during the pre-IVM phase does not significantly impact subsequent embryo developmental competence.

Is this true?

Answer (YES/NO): YES